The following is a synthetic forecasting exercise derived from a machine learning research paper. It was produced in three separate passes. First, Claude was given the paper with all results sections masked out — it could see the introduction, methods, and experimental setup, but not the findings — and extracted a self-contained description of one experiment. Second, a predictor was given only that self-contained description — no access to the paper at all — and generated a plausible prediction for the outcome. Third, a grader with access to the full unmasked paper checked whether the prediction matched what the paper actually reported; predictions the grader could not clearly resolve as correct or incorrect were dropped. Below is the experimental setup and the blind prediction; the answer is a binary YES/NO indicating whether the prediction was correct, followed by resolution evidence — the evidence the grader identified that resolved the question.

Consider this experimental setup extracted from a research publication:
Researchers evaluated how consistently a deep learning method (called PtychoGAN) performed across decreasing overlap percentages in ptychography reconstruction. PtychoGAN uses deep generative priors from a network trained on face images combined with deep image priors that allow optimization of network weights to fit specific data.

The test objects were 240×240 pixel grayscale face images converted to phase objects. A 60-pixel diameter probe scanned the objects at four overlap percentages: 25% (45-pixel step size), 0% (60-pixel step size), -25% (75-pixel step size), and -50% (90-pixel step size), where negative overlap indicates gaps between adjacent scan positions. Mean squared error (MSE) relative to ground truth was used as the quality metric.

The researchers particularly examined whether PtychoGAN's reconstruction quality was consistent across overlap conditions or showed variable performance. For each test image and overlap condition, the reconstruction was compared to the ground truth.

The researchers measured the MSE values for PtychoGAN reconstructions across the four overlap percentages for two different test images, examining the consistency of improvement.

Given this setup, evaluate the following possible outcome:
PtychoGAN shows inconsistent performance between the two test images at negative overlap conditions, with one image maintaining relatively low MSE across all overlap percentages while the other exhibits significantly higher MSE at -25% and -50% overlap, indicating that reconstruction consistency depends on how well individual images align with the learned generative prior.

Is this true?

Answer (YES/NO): NO